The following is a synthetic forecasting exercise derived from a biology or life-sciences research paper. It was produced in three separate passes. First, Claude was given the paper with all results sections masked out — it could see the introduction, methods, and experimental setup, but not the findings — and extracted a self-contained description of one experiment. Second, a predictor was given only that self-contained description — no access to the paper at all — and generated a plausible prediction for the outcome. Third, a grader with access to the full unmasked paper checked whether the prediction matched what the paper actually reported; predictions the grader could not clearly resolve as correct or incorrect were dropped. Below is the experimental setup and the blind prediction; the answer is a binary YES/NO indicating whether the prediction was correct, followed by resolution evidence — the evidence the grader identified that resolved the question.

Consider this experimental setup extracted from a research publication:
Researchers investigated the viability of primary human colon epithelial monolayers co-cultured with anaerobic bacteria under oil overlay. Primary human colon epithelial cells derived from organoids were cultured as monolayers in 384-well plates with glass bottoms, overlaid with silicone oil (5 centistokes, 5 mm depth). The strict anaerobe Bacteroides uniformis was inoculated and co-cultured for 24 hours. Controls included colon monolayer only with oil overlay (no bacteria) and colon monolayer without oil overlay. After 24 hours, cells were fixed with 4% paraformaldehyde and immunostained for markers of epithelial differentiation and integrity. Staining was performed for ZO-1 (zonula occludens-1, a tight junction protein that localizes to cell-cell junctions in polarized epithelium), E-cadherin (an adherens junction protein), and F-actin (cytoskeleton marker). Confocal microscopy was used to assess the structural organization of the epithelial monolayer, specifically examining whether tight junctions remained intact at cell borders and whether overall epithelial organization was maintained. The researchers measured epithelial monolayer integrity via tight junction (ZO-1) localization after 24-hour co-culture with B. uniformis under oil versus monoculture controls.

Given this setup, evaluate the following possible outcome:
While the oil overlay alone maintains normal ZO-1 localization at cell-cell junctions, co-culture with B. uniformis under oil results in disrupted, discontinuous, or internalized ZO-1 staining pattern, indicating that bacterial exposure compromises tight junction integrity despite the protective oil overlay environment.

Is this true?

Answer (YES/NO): NO